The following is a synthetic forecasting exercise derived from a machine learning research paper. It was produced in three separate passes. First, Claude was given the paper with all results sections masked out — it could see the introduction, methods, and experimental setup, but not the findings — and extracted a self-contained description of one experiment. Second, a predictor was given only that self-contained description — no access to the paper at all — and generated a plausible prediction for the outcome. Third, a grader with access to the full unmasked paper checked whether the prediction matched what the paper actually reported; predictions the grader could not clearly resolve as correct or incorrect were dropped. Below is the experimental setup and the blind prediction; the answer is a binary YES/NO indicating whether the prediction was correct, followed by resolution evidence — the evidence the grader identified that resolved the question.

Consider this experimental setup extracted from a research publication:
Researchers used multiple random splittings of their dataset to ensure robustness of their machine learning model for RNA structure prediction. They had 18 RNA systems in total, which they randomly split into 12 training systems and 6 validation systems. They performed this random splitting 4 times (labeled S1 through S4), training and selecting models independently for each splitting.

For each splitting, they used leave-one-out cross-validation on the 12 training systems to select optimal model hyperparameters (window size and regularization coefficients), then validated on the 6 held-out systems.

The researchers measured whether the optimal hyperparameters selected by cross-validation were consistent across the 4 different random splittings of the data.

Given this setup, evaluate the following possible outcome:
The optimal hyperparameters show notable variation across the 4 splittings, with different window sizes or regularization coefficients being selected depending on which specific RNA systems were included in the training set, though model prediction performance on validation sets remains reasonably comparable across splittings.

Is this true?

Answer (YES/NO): YES